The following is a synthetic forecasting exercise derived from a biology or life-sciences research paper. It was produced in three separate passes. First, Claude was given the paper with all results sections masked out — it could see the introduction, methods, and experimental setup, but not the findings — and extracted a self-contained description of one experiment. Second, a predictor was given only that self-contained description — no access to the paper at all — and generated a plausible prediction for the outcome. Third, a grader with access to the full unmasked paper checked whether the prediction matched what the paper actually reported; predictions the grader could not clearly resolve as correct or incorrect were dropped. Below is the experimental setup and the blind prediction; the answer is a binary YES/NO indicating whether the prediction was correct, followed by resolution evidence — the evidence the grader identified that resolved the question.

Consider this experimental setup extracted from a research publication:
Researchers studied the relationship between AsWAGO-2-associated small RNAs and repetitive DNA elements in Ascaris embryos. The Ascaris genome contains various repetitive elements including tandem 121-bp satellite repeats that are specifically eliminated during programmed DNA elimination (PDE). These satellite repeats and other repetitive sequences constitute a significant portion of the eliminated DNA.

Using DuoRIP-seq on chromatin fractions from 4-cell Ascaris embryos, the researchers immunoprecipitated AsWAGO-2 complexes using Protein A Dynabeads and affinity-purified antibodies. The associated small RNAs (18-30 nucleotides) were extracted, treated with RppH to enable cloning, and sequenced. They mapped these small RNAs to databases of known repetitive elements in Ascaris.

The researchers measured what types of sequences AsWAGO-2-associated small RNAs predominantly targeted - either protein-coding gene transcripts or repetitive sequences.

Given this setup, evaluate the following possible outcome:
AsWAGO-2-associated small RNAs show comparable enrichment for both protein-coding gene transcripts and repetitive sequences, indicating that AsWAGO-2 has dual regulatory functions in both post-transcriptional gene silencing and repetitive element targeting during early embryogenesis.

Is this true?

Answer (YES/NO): NO